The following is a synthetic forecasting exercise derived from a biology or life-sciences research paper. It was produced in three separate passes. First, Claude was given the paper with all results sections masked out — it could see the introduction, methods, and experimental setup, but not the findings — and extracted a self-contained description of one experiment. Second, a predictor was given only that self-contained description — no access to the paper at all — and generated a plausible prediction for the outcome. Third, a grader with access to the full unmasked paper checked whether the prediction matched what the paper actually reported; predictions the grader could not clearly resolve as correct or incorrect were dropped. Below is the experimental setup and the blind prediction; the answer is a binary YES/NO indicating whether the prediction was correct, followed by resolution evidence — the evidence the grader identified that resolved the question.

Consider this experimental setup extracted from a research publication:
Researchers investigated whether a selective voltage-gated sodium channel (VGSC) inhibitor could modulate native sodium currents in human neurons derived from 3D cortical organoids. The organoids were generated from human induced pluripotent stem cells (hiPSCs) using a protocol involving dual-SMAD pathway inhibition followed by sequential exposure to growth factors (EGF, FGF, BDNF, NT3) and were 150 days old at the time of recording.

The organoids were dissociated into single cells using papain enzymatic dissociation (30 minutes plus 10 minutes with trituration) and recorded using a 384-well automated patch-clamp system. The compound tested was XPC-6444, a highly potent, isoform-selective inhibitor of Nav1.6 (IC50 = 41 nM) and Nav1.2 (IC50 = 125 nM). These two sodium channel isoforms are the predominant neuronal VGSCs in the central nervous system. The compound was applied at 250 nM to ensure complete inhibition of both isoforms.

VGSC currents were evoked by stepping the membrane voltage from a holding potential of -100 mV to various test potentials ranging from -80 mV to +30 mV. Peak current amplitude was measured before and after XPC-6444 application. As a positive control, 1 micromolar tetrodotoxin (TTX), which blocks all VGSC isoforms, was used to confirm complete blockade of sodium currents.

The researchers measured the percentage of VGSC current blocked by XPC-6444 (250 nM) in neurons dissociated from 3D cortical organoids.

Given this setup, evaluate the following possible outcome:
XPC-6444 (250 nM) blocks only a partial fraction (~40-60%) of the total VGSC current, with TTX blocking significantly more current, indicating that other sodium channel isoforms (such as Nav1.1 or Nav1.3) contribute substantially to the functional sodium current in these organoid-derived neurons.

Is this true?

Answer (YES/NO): NO